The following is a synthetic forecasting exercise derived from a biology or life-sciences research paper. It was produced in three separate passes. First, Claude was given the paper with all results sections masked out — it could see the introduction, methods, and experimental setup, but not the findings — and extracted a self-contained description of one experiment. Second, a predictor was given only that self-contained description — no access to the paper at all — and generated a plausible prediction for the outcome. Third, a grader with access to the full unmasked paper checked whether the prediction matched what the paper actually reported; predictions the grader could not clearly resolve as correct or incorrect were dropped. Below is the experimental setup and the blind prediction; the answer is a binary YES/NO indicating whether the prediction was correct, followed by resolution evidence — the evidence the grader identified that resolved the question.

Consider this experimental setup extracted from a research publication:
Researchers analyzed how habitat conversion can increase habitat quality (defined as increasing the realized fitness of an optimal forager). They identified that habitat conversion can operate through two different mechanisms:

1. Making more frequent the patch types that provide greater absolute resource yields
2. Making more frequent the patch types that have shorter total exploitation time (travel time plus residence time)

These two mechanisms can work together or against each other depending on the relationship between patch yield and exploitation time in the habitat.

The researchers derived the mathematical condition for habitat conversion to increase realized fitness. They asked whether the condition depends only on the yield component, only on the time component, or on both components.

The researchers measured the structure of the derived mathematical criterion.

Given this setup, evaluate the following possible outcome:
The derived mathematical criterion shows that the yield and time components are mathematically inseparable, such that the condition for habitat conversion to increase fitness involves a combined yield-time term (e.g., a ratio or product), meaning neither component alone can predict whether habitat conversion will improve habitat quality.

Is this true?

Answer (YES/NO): NO